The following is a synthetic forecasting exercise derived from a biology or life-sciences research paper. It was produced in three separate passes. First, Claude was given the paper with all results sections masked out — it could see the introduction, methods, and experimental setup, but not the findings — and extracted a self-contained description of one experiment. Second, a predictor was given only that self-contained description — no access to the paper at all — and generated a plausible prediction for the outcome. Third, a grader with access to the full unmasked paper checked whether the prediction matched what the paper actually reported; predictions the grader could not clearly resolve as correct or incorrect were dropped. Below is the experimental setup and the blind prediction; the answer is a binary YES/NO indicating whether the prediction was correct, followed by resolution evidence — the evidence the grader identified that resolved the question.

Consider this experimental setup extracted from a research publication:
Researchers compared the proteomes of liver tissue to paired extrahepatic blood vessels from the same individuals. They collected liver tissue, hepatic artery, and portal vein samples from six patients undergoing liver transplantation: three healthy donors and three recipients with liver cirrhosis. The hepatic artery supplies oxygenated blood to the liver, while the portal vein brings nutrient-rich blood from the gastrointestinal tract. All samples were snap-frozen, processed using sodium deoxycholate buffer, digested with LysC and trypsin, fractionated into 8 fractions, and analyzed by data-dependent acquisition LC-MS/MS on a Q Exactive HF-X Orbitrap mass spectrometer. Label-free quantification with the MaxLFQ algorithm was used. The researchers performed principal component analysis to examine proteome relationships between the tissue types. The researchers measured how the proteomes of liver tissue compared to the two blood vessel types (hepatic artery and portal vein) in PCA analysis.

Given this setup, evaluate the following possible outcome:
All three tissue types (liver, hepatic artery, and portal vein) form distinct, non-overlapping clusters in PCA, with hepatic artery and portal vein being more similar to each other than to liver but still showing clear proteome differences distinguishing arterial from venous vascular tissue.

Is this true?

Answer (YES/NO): NO